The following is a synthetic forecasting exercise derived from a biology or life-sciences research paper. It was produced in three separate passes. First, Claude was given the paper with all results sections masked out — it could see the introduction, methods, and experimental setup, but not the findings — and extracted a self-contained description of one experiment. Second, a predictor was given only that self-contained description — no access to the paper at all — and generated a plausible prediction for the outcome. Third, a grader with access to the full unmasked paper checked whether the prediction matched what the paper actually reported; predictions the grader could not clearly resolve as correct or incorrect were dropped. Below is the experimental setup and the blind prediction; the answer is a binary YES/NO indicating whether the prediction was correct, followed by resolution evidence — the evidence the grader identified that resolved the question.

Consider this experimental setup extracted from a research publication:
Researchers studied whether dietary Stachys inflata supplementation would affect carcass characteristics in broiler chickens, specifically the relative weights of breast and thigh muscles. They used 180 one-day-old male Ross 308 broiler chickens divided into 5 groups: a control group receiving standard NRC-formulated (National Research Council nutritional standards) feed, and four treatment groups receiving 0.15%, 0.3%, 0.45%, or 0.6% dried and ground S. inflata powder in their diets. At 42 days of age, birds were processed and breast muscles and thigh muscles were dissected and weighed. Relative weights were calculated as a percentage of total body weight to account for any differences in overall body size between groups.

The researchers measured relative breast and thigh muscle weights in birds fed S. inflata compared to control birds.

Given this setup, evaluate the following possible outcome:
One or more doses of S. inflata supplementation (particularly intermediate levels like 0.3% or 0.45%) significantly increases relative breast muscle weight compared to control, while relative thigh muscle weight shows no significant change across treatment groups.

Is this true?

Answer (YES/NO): NO